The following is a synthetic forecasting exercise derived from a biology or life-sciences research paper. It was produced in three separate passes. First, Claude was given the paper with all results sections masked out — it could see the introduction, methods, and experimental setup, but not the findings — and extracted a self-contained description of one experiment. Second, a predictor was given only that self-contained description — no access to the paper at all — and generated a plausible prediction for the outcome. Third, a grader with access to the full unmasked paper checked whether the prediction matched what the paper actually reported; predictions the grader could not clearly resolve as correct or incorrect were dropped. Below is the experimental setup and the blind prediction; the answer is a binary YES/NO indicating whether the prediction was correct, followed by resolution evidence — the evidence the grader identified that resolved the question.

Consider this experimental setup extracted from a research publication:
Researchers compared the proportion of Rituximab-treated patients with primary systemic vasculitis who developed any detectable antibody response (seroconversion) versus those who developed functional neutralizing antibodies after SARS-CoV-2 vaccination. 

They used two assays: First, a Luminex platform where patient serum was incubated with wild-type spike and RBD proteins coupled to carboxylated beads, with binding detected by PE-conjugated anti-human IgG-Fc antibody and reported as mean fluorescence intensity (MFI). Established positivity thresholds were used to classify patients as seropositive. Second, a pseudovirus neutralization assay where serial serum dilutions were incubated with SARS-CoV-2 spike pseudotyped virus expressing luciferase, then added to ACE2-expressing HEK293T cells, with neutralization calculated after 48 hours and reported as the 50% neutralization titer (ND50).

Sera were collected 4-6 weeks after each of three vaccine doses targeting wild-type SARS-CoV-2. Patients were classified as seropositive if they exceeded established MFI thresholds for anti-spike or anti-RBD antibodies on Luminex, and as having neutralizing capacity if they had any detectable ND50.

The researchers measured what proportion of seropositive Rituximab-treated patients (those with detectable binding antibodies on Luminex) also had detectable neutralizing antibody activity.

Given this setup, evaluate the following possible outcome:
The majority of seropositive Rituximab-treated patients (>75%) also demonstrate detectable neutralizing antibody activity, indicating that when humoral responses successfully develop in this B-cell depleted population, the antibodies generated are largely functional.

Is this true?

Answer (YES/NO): NO